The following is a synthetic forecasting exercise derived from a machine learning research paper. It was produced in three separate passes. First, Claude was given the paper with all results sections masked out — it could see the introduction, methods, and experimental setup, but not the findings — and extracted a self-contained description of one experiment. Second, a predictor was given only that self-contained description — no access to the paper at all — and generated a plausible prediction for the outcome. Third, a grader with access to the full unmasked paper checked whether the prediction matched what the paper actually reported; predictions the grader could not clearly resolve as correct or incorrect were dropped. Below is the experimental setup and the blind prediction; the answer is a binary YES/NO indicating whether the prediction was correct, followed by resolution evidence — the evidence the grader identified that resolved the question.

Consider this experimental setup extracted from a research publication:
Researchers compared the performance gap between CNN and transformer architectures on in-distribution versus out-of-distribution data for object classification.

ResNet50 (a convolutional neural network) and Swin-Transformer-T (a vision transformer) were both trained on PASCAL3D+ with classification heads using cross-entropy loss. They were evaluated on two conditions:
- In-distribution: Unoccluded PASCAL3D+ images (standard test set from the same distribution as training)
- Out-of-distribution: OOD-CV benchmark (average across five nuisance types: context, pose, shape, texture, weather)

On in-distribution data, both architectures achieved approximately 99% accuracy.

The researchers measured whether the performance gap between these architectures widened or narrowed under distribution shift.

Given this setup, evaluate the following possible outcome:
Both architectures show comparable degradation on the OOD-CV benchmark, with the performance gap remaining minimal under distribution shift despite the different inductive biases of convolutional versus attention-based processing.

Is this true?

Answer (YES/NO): NO